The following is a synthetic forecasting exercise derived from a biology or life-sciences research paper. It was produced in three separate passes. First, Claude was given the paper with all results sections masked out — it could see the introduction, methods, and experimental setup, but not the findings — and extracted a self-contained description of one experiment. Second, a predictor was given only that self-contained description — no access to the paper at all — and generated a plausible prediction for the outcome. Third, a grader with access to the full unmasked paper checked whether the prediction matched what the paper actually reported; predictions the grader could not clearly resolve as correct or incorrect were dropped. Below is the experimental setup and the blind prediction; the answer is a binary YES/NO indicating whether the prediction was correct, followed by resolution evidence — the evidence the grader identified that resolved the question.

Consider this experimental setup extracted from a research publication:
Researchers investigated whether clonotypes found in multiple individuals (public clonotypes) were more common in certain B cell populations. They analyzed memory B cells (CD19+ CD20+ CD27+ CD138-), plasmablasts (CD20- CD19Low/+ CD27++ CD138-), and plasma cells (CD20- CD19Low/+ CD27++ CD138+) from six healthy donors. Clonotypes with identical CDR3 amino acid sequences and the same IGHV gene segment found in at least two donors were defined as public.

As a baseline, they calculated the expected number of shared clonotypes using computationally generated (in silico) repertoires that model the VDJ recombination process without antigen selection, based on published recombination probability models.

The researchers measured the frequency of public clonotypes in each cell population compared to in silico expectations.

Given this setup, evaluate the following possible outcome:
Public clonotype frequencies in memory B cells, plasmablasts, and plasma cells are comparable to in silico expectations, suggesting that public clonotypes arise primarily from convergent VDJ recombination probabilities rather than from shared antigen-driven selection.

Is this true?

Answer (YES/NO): NO